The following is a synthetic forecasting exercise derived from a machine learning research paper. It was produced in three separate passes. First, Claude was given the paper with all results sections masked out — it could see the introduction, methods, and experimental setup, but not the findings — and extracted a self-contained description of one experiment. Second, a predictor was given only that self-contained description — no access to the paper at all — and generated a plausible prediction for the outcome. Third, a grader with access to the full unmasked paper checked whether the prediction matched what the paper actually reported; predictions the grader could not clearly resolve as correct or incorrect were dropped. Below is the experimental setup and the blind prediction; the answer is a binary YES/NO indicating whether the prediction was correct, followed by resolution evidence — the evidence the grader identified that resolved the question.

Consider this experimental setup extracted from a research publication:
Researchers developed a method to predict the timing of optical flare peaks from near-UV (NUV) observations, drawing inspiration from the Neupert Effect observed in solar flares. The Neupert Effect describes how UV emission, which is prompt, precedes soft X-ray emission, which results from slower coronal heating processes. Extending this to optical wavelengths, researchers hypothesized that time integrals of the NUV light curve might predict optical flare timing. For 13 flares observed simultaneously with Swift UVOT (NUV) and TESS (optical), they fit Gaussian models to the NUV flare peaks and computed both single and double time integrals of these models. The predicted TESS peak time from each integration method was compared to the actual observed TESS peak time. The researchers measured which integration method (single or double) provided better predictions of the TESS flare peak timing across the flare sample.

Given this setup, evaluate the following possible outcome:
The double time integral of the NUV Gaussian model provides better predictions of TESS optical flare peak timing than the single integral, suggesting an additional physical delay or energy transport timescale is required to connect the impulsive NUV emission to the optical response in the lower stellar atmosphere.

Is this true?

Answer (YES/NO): YES